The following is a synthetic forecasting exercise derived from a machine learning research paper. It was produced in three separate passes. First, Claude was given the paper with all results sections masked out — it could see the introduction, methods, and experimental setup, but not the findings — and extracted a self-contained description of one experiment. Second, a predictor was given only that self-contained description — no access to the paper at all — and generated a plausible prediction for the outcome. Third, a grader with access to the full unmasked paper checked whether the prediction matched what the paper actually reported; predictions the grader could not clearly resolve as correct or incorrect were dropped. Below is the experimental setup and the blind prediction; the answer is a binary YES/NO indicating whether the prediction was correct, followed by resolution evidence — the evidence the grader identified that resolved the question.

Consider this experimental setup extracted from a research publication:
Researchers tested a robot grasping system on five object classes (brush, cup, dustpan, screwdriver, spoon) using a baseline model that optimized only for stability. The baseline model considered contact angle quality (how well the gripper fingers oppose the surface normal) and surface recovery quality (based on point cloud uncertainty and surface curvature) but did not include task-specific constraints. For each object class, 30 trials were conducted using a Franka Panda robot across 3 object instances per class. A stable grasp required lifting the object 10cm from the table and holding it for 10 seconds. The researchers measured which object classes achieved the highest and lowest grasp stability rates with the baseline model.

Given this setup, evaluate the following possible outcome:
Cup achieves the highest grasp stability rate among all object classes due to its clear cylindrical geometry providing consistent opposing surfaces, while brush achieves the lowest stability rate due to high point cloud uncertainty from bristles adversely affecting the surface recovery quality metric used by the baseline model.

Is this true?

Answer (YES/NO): NO